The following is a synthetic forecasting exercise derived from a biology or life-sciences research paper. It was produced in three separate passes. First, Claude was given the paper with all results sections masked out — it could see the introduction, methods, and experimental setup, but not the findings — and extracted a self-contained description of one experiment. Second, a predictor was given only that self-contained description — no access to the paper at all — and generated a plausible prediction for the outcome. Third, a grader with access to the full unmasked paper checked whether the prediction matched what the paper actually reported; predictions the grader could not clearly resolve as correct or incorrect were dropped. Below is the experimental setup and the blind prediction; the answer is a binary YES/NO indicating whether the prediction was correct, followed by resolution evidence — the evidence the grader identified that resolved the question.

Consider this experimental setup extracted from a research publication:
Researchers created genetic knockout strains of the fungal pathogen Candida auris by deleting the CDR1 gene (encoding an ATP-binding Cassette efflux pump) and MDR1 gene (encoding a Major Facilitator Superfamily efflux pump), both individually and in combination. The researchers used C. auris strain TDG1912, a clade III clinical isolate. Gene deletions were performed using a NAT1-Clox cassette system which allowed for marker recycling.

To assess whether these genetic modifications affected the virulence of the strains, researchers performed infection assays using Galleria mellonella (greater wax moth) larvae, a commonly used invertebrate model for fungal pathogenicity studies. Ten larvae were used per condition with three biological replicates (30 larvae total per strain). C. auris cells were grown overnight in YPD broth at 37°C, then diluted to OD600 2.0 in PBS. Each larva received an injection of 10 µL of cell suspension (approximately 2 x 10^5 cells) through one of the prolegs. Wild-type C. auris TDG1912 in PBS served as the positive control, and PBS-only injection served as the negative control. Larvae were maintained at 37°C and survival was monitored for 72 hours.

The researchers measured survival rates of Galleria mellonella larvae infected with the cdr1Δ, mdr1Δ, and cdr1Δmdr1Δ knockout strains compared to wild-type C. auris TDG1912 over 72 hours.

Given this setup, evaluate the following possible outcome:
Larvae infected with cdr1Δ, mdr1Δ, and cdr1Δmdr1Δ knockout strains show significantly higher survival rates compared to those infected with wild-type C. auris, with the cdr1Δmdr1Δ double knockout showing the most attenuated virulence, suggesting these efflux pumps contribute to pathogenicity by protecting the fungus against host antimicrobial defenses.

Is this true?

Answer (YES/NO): NO